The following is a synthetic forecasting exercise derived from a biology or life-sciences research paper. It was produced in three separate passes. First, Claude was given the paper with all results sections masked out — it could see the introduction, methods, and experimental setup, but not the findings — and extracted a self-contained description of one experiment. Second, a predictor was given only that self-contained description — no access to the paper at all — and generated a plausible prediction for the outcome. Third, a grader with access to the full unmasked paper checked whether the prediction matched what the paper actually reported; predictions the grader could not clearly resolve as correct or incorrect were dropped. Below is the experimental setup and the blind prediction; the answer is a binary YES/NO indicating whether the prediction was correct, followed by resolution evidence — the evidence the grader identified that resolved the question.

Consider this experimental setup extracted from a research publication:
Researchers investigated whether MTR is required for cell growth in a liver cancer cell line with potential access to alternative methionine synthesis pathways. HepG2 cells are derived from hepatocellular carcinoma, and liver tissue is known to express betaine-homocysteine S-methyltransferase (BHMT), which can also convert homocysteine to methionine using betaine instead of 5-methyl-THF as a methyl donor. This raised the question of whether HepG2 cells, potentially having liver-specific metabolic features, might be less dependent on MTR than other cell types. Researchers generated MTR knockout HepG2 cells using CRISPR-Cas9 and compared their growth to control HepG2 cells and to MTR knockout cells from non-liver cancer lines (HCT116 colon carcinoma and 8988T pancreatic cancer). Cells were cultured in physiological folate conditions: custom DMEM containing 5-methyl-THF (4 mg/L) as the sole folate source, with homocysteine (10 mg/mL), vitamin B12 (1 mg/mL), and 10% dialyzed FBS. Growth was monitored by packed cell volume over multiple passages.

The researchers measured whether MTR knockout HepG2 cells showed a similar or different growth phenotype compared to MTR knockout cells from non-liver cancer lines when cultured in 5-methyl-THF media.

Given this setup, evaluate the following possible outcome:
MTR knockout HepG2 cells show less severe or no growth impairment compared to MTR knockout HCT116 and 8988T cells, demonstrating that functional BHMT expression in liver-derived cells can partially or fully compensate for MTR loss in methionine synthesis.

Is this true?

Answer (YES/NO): NO